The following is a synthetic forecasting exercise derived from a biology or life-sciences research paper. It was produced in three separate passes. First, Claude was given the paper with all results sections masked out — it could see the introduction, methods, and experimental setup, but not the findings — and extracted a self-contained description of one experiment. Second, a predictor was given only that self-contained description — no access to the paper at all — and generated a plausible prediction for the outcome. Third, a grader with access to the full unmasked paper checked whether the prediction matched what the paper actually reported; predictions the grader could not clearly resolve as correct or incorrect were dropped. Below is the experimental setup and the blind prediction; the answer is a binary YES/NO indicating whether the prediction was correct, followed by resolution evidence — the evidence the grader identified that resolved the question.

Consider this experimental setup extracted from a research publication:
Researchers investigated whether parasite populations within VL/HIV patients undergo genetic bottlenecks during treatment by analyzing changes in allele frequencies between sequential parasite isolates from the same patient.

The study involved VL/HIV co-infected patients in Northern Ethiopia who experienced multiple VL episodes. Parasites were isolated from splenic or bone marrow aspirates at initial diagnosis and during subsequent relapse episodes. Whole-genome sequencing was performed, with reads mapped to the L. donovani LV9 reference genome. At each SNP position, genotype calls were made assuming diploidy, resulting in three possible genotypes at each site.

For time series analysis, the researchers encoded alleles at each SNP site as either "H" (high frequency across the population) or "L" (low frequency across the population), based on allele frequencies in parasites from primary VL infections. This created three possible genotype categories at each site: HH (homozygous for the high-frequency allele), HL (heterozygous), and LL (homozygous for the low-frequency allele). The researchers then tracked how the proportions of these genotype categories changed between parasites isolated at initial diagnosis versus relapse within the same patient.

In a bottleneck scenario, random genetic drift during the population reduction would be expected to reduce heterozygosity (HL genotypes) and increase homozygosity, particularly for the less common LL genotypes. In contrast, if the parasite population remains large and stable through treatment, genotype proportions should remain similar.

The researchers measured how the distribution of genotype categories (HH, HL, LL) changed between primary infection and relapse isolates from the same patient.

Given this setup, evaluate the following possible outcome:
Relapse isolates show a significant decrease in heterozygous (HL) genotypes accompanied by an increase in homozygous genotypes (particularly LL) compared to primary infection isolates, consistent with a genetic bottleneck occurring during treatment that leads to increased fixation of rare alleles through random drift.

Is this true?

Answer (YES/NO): NO